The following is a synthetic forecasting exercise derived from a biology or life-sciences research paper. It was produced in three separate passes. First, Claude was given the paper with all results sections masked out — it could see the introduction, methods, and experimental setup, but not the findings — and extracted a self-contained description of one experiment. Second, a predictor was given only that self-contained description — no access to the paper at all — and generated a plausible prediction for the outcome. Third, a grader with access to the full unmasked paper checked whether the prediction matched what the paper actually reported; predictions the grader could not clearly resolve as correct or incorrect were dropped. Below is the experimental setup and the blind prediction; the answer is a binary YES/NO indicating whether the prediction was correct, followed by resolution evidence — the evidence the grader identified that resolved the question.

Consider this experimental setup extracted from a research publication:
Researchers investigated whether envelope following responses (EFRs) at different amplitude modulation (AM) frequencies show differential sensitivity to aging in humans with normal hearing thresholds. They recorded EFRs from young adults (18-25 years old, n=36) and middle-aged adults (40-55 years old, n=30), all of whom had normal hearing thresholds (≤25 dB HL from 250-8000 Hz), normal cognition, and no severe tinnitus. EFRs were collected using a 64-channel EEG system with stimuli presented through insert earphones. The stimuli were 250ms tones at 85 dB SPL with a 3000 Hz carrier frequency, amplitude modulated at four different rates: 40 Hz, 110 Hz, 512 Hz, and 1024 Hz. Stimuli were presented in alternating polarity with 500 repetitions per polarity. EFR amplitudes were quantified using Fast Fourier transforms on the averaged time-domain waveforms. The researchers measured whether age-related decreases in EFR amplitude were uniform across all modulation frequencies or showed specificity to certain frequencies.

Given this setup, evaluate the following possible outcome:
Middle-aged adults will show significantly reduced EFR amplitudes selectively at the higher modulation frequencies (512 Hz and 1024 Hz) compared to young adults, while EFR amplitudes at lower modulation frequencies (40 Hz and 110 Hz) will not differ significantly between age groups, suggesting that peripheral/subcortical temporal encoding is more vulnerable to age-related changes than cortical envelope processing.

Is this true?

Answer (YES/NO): NO